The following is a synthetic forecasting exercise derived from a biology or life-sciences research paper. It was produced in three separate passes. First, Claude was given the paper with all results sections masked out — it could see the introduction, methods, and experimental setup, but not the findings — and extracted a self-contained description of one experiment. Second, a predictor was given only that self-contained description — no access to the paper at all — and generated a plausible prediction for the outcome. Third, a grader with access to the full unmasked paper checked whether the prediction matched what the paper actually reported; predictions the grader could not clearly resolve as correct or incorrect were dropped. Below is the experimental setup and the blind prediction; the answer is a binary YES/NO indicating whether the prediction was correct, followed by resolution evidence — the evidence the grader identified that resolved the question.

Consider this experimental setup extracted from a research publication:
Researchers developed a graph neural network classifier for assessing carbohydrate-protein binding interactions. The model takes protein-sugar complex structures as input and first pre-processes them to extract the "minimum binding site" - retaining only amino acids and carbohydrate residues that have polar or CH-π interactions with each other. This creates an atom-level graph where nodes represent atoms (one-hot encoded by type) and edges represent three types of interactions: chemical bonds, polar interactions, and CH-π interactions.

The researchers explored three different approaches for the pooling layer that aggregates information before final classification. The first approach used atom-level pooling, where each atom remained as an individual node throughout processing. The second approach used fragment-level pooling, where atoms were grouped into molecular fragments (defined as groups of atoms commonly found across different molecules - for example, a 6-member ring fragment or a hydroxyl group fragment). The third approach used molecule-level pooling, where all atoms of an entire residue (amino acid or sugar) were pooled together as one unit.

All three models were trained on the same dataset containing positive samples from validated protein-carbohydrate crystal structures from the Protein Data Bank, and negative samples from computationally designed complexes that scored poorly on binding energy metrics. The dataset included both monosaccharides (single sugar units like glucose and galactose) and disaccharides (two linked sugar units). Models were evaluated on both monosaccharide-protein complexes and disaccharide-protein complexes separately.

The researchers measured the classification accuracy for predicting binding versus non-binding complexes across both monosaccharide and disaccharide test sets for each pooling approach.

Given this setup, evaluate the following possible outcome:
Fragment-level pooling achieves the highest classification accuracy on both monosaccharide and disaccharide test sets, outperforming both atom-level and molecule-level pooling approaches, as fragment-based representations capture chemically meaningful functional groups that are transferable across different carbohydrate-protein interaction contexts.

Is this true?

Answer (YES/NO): YES